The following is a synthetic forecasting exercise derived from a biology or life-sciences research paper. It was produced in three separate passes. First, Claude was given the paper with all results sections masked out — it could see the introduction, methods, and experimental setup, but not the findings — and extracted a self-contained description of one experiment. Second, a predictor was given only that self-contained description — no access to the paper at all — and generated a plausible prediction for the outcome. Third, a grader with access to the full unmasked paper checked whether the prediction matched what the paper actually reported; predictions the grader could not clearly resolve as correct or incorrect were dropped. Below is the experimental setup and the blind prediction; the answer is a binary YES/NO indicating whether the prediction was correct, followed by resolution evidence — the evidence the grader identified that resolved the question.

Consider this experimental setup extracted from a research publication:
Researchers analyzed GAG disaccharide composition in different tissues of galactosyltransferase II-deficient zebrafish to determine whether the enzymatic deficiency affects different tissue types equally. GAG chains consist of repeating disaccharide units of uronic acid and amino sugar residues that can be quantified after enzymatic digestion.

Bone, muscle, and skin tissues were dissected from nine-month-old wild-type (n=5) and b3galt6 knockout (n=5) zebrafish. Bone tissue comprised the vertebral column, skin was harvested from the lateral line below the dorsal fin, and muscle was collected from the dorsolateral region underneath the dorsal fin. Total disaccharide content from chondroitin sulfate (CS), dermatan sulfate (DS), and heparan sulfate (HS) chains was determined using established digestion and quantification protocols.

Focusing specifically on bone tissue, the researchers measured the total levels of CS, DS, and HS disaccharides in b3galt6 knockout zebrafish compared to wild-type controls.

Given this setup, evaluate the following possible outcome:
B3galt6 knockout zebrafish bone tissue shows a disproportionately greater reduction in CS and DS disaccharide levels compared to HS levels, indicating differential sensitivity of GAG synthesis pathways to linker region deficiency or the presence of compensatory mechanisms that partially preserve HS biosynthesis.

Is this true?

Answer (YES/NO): YES